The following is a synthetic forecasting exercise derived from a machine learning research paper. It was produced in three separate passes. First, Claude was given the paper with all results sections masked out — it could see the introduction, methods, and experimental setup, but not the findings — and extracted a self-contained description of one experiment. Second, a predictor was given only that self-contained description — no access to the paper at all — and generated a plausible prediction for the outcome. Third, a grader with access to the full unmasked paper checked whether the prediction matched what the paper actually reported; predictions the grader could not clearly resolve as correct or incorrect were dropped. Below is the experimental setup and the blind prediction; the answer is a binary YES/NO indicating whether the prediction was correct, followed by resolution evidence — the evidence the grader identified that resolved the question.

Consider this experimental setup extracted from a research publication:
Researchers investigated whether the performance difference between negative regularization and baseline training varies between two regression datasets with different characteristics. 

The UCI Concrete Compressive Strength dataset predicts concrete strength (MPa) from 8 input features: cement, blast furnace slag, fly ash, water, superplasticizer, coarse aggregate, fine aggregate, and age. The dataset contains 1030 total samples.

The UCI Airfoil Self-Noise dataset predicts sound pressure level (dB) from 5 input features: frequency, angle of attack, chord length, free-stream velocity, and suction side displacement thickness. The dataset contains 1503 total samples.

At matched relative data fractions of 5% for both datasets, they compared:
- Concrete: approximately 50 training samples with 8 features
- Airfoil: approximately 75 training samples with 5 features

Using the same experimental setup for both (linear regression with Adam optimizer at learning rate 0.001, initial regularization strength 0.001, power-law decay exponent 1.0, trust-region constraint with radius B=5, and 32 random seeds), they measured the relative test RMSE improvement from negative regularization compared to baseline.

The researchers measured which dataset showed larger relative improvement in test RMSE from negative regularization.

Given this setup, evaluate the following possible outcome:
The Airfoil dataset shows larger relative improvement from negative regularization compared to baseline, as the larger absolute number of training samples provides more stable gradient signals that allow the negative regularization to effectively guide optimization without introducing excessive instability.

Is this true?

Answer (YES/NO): YES